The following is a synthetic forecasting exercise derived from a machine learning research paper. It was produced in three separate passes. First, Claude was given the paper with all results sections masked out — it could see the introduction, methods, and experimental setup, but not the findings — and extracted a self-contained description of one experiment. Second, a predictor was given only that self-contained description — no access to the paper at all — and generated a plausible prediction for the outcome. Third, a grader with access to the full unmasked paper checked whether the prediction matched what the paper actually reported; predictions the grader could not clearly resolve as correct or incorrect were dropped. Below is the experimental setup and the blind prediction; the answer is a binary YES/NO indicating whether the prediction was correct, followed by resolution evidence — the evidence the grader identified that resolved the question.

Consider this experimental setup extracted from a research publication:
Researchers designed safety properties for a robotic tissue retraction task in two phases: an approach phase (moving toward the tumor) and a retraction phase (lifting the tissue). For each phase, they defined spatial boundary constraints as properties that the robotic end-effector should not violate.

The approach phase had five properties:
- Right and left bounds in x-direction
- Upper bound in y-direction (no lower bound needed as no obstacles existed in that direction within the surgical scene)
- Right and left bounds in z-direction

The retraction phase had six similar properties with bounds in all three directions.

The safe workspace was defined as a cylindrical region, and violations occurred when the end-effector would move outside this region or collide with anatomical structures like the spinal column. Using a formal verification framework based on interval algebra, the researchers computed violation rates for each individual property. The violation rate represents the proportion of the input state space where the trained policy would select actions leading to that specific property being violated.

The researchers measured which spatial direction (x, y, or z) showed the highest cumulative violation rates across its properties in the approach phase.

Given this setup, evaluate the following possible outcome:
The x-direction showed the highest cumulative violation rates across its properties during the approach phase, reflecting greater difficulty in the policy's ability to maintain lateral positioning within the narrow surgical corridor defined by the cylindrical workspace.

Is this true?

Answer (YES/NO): YES